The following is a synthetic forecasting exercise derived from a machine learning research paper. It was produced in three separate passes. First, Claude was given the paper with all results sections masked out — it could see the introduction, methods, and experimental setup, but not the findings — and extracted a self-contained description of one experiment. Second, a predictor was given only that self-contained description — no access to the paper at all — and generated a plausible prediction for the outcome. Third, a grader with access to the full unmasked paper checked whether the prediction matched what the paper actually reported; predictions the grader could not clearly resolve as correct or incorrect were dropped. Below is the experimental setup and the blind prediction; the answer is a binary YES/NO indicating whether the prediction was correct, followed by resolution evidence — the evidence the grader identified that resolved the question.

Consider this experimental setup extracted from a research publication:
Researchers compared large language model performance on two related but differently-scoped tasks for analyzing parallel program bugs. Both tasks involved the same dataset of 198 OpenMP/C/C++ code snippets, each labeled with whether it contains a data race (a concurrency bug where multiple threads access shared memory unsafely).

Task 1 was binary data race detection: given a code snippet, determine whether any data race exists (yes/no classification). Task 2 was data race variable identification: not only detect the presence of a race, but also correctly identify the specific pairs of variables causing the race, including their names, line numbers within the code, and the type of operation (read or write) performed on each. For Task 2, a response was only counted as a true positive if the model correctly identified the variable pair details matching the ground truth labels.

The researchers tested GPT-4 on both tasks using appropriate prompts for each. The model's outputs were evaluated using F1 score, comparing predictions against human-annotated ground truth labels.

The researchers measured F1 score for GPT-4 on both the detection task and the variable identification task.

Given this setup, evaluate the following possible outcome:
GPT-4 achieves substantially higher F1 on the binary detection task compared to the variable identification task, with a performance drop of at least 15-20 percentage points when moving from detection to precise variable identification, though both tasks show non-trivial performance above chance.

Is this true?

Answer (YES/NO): YES